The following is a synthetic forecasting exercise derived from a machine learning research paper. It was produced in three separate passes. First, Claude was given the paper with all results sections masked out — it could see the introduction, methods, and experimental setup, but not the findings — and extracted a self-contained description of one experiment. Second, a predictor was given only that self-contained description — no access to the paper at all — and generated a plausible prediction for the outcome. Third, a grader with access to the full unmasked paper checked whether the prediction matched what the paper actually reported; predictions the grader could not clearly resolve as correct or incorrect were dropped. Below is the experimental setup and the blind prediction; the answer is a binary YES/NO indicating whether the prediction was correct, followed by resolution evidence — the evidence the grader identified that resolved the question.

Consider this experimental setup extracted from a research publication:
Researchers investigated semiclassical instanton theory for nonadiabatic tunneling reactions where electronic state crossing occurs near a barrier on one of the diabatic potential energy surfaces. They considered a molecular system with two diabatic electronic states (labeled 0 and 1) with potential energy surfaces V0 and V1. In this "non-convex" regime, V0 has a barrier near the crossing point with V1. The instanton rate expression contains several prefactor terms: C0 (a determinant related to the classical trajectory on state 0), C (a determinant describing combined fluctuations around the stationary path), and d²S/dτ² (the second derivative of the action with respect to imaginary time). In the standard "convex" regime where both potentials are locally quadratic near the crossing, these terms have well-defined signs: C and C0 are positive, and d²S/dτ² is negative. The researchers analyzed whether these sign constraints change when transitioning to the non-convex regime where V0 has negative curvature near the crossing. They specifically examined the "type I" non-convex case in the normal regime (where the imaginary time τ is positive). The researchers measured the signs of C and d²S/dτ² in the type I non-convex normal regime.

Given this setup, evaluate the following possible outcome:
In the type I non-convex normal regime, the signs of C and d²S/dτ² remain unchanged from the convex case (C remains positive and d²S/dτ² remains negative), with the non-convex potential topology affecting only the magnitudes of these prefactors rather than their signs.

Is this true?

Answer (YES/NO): NO